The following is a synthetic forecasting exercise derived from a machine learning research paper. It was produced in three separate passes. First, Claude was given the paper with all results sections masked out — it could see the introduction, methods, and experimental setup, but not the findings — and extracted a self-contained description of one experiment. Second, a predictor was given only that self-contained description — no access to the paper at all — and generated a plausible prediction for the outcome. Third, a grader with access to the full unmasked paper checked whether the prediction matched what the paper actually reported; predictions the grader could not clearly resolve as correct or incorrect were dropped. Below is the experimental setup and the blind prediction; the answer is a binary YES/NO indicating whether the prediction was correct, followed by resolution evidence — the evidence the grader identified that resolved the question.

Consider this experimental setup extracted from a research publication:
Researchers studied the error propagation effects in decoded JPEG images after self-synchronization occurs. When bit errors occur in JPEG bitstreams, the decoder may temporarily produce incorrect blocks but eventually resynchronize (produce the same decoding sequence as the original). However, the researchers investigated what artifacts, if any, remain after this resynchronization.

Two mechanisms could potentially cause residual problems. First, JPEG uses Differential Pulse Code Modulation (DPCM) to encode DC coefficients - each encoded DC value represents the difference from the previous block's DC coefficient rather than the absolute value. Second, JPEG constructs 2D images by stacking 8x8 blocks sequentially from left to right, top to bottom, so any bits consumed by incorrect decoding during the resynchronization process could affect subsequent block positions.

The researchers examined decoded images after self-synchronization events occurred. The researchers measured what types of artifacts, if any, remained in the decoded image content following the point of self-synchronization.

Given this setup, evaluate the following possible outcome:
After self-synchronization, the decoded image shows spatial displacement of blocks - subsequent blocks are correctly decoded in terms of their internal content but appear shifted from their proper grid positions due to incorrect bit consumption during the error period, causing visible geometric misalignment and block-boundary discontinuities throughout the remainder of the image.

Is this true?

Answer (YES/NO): YES